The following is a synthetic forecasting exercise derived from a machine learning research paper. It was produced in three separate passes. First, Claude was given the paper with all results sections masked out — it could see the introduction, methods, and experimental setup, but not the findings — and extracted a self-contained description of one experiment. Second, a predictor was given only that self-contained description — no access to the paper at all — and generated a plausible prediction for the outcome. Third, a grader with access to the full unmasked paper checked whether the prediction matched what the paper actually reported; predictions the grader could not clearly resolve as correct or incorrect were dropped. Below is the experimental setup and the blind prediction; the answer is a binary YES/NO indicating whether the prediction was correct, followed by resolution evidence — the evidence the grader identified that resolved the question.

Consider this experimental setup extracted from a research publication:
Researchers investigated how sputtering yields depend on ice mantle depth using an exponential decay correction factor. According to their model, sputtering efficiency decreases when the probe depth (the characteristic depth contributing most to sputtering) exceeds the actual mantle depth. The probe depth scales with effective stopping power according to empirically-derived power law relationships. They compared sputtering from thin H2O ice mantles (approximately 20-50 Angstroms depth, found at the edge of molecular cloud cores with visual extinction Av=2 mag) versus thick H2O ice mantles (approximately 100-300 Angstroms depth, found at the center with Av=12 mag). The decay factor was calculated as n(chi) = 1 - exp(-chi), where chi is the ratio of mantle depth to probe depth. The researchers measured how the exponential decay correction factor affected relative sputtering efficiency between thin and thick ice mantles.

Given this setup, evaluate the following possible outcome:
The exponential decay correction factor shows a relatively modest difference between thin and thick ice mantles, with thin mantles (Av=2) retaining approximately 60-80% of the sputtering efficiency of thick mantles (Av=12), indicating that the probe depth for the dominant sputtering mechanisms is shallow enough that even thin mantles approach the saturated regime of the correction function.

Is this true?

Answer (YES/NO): YES